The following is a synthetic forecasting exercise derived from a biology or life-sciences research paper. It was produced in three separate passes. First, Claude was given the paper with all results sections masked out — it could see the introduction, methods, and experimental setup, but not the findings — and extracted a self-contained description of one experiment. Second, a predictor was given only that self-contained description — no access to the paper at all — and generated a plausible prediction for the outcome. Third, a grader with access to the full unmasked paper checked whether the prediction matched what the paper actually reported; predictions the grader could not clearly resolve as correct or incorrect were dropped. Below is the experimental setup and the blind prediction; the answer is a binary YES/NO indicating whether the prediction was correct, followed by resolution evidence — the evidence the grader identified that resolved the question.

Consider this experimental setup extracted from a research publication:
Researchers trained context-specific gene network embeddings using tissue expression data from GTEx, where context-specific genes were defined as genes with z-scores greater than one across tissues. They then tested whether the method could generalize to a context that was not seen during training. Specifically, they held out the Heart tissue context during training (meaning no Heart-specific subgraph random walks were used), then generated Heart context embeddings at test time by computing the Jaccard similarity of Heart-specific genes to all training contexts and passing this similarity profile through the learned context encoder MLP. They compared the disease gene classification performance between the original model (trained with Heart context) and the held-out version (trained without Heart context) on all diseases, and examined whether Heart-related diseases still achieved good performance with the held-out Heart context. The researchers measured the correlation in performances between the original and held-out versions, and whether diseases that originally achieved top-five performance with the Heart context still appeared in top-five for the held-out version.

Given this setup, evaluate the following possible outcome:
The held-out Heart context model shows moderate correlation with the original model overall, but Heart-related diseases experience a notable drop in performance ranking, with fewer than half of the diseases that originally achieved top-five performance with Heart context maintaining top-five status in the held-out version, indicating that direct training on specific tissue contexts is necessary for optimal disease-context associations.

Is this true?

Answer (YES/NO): NO